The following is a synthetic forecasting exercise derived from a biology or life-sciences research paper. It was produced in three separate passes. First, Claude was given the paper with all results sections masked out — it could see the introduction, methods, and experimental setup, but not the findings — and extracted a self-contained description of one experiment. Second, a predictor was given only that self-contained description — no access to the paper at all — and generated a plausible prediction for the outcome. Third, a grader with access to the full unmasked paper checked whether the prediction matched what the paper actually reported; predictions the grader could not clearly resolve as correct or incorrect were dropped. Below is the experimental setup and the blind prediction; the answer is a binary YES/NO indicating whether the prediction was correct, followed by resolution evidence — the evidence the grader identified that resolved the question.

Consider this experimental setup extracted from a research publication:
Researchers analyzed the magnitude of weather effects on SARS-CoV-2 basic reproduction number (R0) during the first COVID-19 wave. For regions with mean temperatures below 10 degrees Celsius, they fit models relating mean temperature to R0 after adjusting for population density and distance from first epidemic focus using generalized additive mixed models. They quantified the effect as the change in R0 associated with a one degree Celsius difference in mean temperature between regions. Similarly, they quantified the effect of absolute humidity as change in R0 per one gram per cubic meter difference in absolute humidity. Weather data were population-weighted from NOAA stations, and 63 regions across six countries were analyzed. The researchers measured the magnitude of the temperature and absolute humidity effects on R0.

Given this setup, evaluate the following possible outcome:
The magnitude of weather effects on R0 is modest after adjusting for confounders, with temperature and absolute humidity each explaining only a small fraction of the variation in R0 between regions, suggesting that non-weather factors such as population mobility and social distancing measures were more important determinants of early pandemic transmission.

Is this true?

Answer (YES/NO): NO